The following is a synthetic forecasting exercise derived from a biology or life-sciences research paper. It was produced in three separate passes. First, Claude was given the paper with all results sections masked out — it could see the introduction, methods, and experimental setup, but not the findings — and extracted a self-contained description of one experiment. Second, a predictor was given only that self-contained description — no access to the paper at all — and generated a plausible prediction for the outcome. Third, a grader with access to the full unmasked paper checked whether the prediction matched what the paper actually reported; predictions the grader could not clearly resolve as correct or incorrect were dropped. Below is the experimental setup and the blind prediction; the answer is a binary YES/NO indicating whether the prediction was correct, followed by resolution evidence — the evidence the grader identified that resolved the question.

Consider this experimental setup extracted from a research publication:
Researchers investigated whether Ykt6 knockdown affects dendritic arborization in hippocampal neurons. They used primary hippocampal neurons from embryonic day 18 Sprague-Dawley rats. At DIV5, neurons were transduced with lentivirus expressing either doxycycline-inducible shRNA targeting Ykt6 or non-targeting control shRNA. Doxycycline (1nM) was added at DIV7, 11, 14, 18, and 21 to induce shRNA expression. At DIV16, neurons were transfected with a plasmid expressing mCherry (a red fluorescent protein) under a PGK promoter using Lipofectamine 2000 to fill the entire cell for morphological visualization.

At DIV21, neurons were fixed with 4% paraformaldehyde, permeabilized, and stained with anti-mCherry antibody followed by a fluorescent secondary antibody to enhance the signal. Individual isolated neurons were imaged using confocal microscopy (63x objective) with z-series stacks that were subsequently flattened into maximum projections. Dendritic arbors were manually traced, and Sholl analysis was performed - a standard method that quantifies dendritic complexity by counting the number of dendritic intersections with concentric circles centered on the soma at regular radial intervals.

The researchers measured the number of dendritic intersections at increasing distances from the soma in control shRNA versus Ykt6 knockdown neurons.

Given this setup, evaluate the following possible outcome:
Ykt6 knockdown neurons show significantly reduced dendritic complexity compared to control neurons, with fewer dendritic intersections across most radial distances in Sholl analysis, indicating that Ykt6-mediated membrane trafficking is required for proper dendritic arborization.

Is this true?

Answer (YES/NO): YES